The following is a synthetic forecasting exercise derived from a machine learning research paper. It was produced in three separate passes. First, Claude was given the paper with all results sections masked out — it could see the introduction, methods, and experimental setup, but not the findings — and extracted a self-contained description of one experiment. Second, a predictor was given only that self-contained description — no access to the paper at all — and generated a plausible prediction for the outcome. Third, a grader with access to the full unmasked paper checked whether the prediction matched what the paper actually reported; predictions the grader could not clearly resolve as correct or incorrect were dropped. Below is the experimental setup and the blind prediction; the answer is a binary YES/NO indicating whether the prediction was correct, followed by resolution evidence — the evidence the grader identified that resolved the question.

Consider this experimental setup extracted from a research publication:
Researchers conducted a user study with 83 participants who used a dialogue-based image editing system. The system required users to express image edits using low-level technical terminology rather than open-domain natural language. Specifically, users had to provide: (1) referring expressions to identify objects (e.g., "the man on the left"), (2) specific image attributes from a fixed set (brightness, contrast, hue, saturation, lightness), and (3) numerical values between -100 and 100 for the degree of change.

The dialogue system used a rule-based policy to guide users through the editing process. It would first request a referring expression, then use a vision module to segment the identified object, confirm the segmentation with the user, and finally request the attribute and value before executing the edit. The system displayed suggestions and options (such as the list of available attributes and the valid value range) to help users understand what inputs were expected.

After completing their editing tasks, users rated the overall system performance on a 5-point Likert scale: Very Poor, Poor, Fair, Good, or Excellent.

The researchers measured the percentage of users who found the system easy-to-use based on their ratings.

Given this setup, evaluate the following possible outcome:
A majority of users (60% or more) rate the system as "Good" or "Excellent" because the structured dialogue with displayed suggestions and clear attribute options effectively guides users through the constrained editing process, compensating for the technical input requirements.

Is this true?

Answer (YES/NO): NO